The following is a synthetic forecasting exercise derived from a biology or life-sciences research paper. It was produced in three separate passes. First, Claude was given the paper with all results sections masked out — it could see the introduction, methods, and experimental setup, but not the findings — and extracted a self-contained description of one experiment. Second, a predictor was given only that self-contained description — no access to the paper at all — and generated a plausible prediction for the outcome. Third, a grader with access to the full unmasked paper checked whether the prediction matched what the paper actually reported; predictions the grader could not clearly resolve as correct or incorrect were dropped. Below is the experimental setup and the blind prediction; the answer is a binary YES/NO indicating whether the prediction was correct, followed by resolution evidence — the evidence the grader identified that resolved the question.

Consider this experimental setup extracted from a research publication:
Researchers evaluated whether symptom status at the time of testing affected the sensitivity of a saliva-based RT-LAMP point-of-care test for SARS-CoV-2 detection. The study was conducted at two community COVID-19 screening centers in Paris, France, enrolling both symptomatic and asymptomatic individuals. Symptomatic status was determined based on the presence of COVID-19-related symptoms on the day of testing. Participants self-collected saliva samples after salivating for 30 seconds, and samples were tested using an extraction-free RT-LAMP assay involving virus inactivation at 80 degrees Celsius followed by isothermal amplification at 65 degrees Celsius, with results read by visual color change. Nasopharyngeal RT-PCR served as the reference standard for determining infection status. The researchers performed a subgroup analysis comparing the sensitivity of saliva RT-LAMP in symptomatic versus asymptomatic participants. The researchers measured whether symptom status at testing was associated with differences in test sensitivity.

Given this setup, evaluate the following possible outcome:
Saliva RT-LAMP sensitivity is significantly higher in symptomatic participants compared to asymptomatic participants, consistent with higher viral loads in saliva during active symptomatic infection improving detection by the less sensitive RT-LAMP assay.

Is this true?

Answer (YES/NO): NO